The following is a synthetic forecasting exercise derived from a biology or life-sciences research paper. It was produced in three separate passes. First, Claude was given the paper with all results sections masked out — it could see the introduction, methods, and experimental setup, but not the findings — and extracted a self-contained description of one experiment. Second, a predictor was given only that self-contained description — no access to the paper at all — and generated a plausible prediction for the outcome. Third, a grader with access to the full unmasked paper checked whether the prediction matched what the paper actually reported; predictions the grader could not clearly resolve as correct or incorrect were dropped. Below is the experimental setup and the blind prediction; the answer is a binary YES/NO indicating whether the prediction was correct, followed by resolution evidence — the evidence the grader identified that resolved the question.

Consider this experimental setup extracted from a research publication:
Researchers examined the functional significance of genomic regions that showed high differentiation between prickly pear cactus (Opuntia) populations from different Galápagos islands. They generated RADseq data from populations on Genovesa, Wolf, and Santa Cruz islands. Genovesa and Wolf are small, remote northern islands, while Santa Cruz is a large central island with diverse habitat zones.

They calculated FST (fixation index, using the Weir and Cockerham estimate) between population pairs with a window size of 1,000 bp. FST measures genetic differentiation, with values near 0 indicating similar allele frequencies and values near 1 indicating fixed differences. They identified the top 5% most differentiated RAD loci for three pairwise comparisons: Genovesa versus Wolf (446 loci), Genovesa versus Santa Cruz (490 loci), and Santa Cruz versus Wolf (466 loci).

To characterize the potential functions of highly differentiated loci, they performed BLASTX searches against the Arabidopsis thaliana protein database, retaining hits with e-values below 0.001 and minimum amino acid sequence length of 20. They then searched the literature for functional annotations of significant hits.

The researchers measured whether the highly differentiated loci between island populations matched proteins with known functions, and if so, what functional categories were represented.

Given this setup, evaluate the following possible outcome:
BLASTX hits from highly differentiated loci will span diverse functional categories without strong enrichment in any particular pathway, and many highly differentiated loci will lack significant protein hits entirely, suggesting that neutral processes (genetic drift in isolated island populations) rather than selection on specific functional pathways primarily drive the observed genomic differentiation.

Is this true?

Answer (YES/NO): NO